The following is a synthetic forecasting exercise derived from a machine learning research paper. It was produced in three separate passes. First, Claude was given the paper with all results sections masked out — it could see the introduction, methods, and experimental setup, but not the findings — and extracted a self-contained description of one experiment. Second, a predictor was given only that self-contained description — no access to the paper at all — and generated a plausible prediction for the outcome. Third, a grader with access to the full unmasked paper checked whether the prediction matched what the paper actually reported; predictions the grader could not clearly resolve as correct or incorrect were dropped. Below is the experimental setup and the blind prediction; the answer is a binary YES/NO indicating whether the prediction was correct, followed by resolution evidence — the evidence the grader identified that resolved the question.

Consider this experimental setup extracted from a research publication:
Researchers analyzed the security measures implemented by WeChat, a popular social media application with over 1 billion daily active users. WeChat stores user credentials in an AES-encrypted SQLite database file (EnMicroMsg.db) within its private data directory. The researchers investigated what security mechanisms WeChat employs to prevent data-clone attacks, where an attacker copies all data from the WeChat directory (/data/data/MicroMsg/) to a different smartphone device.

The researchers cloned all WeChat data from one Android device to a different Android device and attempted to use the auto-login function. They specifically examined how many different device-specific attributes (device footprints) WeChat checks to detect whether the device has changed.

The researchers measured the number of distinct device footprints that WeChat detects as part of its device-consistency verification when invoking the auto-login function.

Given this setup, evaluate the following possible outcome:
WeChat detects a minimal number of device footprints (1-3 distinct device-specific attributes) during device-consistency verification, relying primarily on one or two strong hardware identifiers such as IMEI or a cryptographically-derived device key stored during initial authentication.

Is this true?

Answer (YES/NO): NO